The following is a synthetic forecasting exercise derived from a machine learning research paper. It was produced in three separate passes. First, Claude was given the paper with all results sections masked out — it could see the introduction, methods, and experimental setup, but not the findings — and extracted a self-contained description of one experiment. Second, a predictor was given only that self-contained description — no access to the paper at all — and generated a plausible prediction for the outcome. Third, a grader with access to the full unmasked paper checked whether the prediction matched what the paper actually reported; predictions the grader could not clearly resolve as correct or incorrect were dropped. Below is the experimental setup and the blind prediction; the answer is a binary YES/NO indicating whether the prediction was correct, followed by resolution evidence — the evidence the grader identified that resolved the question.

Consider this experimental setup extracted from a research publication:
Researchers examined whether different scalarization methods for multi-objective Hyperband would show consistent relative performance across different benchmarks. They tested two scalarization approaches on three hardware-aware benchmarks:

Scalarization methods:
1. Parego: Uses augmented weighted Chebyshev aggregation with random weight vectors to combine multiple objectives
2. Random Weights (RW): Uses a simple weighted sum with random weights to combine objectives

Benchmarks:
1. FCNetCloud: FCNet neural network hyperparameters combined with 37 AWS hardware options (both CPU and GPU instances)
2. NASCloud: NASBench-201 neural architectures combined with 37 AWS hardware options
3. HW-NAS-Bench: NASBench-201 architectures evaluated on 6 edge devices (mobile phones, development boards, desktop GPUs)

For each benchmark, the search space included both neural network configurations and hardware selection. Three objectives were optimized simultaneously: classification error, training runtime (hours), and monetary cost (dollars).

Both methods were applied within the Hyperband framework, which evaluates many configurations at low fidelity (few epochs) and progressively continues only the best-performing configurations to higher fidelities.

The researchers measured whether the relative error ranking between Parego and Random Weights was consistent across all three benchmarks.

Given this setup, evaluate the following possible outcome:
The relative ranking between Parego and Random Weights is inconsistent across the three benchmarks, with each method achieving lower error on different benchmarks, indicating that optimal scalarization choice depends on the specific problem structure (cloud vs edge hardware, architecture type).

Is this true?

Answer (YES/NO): NO